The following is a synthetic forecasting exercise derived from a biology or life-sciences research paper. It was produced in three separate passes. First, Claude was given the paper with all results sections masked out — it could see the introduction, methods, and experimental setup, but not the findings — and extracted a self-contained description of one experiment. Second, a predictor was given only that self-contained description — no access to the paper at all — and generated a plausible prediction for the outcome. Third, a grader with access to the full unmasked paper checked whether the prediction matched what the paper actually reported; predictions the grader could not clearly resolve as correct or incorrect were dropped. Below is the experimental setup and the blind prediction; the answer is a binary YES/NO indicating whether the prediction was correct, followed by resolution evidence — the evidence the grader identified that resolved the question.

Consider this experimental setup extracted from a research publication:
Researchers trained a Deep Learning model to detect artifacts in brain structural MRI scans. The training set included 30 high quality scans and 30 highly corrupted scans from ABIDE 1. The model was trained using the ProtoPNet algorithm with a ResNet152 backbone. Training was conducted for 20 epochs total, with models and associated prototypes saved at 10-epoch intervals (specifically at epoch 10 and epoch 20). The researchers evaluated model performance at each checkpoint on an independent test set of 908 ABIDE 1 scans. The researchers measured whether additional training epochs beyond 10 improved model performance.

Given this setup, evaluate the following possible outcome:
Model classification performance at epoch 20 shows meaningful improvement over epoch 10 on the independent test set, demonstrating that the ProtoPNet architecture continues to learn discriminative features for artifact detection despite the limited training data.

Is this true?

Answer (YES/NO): NO